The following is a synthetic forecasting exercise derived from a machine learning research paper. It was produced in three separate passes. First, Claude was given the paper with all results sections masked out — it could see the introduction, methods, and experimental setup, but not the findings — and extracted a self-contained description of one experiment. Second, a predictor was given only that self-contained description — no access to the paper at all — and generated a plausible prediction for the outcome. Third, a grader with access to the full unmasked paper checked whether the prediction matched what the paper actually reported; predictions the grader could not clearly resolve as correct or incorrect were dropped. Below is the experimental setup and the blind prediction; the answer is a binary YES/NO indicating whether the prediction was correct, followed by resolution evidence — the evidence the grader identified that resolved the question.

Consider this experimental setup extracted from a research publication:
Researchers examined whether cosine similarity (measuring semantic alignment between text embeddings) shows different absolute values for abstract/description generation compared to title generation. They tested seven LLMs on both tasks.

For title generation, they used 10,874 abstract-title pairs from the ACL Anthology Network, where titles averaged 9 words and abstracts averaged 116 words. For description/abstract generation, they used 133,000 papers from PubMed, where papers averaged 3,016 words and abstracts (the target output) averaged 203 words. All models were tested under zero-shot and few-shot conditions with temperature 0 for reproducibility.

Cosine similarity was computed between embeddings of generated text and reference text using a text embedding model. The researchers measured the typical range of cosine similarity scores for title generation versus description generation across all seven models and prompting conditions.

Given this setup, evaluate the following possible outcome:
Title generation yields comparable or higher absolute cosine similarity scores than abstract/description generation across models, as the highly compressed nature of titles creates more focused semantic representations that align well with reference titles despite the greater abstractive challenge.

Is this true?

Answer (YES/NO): NO